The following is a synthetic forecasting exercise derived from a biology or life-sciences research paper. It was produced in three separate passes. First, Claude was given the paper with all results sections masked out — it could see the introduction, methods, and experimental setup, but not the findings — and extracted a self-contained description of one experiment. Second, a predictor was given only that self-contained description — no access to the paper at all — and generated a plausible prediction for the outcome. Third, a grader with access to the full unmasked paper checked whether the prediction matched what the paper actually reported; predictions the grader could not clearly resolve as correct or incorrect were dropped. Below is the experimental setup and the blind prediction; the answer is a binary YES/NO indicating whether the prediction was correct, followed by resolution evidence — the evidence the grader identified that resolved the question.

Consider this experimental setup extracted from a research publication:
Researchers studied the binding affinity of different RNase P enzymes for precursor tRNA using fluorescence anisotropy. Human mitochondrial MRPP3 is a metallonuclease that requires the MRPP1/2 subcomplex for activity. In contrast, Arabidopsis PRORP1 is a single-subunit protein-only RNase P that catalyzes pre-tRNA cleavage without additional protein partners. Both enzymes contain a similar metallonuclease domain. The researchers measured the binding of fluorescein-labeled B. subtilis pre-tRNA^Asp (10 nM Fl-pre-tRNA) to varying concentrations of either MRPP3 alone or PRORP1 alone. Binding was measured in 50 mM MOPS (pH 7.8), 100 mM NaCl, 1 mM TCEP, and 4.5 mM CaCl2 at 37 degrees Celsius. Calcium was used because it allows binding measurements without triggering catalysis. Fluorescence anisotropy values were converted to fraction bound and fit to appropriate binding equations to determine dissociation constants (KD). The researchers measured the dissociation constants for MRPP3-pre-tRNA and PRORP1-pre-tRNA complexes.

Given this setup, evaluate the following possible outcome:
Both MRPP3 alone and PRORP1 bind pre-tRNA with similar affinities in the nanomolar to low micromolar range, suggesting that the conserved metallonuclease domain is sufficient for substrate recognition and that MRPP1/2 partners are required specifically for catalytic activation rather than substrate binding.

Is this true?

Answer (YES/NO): NO